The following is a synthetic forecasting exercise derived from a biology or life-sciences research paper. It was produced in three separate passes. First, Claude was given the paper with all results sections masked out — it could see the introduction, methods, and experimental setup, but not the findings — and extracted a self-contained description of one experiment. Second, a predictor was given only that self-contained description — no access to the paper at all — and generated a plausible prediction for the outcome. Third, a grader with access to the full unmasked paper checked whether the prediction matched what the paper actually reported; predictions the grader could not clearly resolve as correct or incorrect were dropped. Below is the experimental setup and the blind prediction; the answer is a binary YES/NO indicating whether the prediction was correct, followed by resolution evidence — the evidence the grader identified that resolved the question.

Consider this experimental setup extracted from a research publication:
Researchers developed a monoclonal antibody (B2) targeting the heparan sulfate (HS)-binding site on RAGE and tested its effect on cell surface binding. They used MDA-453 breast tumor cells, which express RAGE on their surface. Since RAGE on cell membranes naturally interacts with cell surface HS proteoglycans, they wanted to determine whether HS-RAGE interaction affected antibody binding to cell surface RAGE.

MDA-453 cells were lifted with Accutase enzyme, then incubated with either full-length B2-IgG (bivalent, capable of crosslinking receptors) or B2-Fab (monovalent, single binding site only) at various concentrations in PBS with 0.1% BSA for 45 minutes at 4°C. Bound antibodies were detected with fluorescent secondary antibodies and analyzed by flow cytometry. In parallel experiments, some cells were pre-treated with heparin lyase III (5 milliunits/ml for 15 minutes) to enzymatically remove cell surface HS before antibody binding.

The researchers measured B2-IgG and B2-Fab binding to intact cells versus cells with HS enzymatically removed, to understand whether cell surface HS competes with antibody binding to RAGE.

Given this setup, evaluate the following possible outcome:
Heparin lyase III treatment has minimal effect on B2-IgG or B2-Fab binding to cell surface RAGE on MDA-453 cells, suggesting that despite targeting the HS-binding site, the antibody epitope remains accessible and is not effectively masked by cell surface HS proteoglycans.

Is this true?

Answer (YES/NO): NO